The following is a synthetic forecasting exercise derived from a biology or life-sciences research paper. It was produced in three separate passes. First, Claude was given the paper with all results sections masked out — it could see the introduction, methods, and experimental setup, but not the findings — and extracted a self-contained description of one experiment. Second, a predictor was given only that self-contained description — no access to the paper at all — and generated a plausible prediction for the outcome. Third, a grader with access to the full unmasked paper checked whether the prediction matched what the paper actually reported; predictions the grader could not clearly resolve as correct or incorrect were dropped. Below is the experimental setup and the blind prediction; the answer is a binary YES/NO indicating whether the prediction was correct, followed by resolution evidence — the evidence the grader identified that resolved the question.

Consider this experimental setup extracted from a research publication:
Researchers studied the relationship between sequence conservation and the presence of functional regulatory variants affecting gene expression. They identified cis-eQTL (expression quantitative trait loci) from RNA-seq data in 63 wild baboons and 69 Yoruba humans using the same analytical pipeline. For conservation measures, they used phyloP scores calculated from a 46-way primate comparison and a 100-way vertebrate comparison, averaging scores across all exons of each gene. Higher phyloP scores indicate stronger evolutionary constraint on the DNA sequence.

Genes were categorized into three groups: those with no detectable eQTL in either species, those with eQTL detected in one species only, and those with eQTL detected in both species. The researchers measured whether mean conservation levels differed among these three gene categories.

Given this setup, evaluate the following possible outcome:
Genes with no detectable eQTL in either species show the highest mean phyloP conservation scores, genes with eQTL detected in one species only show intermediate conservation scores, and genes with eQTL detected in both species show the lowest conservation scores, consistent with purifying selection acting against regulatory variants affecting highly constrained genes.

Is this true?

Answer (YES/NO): YES